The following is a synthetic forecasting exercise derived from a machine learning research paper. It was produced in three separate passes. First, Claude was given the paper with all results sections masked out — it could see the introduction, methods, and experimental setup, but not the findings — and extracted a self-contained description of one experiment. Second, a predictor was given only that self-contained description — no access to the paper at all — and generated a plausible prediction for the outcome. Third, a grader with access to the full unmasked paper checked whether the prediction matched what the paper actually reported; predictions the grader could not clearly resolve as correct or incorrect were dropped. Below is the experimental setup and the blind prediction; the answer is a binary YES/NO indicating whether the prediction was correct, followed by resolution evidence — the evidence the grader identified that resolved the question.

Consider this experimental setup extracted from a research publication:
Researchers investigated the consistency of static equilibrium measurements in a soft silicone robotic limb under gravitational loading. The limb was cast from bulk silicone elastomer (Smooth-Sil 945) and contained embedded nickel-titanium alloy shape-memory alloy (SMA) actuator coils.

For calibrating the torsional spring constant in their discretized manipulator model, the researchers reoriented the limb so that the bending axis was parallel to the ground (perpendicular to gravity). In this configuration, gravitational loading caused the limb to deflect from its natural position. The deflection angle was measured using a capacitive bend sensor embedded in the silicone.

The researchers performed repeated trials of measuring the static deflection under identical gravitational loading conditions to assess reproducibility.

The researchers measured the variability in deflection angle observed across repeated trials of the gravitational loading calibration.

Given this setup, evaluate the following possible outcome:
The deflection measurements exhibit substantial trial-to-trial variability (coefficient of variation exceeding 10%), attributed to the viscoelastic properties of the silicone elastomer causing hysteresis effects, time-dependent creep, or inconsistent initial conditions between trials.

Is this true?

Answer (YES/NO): NO